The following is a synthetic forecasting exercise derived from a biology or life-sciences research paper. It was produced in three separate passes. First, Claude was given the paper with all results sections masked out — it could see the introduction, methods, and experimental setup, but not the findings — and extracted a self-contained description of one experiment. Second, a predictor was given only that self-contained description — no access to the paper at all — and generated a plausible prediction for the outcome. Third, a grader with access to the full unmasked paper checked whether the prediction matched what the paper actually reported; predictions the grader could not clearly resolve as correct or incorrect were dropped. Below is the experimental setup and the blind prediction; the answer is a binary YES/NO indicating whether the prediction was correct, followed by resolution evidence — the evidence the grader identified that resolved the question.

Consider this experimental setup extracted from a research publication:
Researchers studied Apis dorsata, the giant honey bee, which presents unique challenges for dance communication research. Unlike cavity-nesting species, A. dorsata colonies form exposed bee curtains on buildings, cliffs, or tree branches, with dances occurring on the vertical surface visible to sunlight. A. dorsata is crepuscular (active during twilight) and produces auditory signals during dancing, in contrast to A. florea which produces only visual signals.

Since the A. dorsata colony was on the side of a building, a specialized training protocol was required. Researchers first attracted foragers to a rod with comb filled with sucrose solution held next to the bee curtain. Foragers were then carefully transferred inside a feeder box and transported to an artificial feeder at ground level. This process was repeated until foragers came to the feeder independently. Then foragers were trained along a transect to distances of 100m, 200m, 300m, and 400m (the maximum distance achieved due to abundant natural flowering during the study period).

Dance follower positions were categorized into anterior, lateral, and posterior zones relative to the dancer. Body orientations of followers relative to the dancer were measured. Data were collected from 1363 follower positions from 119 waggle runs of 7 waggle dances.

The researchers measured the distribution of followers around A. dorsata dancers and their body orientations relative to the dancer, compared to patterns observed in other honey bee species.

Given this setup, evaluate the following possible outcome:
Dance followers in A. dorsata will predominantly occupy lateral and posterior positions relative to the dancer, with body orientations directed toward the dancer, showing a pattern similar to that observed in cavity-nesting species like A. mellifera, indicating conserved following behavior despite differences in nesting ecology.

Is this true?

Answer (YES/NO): NO